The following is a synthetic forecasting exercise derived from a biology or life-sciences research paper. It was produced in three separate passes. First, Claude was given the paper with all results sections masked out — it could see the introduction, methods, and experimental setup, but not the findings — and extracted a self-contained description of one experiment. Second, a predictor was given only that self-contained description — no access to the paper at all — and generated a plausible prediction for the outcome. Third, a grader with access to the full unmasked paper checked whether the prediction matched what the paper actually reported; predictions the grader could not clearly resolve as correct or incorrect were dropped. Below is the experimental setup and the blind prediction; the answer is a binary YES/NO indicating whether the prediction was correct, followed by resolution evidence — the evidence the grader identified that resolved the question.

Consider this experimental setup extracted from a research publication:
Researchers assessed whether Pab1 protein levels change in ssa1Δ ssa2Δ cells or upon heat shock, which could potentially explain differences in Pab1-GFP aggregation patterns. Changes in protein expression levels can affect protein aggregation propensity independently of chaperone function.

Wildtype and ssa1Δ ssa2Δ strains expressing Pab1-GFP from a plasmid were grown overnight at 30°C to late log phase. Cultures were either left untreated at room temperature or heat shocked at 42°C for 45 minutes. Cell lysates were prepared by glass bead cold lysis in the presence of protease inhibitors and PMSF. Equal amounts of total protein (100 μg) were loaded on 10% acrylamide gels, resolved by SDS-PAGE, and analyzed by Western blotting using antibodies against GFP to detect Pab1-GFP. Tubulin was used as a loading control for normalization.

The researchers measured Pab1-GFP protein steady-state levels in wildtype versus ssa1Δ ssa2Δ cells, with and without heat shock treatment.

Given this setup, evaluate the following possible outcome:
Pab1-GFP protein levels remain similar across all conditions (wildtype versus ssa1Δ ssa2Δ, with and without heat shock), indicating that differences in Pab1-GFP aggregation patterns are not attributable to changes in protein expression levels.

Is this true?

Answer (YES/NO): NO